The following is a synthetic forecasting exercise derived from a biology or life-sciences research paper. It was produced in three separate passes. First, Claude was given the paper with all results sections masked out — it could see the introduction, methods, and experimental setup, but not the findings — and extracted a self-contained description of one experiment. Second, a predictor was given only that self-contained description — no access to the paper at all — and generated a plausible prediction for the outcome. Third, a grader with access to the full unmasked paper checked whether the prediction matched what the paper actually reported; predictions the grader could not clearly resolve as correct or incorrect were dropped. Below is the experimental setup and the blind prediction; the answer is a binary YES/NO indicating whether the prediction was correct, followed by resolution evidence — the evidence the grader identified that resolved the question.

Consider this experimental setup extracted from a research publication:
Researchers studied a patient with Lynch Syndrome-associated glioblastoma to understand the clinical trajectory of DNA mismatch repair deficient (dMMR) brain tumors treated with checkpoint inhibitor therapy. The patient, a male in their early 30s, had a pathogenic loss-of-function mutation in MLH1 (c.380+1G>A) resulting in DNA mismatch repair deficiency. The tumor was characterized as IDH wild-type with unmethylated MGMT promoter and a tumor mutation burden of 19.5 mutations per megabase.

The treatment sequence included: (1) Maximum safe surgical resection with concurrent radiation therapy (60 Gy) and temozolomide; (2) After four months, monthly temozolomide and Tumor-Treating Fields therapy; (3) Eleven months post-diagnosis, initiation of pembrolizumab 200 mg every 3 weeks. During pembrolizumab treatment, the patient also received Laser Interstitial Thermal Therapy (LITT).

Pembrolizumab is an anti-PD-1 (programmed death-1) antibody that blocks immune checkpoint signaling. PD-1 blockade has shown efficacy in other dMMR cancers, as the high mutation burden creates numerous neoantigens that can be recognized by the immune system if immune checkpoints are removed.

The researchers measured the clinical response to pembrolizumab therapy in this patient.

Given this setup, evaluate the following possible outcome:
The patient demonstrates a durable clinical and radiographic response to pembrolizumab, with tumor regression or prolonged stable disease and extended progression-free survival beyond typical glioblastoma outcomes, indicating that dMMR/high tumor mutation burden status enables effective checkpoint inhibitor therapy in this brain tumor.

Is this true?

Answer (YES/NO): NO